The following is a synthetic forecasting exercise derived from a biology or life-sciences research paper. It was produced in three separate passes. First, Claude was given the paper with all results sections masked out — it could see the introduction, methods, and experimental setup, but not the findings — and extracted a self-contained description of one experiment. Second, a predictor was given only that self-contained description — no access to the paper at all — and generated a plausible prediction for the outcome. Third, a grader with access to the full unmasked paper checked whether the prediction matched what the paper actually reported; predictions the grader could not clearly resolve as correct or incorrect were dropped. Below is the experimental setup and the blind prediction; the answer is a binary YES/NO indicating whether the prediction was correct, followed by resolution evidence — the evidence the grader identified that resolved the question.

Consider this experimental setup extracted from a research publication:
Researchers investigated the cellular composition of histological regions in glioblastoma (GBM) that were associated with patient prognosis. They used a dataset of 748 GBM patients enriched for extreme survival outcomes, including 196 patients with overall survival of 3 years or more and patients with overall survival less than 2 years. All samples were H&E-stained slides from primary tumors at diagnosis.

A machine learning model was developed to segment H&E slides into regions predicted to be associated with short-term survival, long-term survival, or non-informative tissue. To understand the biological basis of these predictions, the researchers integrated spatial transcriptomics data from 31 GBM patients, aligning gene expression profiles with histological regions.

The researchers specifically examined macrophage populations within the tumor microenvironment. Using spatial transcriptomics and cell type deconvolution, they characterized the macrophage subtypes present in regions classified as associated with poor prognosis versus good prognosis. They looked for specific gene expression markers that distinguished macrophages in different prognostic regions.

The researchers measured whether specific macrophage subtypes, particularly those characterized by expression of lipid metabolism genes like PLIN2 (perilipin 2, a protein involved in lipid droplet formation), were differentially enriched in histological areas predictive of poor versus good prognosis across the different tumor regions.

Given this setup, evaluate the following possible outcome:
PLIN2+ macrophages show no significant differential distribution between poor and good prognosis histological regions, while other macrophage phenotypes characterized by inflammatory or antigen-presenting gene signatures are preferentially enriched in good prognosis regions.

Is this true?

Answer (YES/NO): NO